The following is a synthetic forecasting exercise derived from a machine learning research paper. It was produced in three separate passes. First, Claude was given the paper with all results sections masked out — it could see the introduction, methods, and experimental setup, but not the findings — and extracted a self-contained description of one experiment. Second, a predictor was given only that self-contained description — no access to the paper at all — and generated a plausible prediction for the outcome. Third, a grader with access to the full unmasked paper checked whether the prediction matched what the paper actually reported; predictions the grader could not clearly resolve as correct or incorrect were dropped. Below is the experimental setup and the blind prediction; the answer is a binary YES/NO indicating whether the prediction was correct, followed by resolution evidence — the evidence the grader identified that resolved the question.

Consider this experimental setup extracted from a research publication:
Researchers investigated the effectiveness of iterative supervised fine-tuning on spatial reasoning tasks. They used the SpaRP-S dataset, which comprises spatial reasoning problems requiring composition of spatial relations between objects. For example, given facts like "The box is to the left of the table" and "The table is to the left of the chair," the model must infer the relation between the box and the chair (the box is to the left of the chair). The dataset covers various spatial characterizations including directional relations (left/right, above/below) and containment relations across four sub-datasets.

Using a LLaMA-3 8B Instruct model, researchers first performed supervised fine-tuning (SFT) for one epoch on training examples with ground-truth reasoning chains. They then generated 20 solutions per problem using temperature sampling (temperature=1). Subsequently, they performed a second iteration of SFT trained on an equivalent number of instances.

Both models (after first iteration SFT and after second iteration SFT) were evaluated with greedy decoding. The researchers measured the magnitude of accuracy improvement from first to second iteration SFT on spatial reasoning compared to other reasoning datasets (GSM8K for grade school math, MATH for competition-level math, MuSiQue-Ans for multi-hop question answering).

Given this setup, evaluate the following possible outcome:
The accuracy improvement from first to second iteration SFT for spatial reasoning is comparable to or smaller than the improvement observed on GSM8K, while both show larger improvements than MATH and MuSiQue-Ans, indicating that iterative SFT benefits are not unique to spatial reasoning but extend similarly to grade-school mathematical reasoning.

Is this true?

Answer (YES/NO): NO